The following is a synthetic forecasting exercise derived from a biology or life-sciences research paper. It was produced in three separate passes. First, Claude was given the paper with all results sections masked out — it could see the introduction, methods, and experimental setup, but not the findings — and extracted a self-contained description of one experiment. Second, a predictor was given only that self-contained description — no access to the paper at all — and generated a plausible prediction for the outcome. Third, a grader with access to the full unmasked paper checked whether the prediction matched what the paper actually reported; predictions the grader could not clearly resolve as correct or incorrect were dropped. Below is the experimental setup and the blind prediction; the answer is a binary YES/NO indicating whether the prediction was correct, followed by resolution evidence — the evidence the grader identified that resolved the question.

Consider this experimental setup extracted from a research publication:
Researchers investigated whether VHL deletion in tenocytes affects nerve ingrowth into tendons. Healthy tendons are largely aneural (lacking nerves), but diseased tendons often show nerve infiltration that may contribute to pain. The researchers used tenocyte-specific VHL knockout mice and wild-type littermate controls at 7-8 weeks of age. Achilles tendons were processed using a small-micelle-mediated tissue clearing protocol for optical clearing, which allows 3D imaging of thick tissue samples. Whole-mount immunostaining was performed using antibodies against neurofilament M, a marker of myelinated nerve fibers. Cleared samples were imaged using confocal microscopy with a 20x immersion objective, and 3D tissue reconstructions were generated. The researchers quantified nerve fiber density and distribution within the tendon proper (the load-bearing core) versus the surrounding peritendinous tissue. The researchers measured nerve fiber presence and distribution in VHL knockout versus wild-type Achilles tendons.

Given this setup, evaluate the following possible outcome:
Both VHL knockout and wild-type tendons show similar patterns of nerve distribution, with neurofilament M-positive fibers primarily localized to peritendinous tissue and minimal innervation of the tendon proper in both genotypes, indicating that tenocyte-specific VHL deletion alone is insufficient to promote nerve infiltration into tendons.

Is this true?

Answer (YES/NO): NO